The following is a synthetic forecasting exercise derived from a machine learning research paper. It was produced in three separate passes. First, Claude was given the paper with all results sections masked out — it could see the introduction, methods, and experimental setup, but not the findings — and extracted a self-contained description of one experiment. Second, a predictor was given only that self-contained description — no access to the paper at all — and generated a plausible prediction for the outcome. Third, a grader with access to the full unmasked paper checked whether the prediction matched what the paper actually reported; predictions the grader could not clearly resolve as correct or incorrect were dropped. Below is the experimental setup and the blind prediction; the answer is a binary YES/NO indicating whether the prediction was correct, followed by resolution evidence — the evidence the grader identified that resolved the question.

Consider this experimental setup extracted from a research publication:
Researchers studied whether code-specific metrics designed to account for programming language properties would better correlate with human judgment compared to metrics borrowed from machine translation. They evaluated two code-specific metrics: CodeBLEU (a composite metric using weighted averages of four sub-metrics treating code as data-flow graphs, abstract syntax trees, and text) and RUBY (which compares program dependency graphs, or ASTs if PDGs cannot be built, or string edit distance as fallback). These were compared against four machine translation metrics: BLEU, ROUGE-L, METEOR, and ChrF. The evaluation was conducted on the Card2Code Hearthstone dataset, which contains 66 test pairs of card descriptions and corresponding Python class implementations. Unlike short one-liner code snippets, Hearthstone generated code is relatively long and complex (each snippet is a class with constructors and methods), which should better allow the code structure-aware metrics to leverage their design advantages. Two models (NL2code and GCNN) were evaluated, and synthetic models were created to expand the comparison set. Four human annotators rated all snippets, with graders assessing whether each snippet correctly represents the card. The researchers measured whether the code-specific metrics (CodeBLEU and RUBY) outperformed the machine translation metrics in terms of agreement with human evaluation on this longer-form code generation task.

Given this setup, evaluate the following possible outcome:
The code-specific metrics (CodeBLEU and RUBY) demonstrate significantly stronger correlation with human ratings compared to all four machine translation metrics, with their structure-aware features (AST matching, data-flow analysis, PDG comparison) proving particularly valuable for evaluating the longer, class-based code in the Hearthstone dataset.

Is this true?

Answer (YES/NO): NO